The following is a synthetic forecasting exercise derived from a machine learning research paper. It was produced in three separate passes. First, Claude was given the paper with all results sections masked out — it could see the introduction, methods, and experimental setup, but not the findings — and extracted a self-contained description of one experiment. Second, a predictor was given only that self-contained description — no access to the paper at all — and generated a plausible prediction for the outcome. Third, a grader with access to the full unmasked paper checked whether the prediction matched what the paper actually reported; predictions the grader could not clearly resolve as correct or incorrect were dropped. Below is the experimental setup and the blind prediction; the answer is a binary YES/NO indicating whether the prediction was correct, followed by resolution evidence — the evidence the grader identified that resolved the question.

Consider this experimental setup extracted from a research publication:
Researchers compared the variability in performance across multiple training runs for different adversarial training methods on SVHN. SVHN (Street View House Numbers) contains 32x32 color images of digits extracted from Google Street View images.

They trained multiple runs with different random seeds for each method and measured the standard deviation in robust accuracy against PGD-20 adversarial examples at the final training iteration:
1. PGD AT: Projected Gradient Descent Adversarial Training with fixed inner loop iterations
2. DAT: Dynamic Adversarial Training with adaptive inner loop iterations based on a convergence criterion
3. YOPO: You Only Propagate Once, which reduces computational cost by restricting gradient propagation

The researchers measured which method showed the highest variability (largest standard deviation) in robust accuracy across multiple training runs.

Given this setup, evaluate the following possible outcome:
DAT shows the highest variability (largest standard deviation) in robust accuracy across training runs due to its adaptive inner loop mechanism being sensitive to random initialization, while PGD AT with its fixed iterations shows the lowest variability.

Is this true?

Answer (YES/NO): NO